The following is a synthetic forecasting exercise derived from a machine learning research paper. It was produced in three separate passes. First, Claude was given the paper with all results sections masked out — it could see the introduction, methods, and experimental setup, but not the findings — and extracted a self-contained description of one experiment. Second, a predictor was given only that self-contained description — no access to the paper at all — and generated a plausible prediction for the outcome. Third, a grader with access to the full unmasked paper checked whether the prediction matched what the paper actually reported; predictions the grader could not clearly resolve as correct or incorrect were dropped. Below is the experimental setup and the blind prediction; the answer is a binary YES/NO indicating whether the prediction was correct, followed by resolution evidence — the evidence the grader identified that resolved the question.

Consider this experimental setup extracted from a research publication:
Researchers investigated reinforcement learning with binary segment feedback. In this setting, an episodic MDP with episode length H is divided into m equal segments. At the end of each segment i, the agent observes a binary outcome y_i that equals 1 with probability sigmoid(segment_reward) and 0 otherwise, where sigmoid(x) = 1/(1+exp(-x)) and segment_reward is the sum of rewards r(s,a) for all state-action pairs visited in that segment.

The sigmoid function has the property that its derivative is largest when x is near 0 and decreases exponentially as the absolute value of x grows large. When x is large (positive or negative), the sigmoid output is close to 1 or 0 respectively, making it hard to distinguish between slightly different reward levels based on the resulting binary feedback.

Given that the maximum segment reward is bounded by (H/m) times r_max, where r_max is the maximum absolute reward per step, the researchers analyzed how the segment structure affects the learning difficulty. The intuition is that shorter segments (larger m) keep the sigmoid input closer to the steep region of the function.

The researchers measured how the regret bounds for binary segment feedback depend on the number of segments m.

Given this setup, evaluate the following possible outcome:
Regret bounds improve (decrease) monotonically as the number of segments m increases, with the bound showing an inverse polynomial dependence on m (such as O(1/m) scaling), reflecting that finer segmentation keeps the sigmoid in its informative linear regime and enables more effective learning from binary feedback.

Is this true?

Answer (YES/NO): NO